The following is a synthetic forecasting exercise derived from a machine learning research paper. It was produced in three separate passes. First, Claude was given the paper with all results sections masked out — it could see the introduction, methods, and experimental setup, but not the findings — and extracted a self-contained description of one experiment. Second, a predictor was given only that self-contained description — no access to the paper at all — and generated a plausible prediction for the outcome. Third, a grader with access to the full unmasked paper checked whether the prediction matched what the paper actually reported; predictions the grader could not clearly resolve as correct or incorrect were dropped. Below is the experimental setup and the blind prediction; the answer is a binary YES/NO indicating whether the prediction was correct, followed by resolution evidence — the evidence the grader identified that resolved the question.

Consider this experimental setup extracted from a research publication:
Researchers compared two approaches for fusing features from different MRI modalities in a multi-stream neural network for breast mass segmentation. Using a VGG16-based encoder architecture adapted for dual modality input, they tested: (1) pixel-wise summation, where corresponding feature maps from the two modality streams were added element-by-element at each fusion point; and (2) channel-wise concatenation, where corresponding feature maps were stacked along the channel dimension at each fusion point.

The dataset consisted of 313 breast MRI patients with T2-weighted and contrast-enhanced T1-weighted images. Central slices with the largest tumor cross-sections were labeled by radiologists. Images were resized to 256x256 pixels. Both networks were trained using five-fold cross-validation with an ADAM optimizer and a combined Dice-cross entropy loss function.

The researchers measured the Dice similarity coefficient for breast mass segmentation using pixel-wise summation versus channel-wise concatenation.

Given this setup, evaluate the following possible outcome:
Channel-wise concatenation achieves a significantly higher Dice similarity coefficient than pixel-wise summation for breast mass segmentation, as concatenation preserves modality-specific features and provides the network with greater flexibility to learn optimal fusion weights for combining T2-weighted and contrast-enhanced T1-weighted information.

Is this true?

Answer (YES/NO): YES